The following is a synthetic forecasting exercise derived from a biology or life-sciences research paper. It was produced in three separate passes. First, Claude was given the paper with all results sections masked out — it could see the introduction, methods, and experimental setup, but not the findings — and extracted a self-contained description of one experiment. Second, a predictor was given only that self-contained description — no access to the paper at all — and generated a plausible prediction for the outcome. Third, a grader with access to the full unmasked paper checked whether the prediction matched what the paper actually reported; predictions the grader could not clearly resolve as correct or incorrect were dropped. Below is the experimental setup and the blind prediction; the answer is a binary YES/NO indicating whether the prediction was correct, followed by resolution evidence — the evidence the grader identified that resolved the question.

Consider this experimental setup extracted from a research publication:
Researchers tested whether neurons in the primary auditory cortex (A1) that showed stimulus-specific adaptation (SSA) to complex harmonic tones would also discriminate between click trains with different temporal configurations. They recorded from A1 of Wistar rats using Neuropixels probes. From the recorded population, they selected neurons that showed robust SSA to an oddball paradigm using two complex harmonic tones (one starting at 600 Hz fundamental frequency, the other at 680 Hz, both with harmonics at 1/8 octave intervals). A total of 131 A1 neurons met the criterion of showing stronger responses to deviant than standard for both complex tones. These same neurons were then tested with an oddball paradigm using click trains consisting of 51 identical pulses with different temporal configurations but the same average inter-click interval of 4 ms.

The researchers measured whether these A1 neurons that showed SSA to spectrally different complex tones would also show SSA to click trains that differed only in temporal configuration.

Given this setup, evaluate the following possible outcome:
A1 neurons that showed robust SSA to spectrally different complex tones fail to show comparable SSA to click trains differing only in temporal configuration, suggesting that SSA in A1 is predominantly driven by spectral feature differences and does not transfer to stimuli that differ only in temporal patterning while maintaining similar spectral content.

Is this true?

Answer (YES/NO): NO